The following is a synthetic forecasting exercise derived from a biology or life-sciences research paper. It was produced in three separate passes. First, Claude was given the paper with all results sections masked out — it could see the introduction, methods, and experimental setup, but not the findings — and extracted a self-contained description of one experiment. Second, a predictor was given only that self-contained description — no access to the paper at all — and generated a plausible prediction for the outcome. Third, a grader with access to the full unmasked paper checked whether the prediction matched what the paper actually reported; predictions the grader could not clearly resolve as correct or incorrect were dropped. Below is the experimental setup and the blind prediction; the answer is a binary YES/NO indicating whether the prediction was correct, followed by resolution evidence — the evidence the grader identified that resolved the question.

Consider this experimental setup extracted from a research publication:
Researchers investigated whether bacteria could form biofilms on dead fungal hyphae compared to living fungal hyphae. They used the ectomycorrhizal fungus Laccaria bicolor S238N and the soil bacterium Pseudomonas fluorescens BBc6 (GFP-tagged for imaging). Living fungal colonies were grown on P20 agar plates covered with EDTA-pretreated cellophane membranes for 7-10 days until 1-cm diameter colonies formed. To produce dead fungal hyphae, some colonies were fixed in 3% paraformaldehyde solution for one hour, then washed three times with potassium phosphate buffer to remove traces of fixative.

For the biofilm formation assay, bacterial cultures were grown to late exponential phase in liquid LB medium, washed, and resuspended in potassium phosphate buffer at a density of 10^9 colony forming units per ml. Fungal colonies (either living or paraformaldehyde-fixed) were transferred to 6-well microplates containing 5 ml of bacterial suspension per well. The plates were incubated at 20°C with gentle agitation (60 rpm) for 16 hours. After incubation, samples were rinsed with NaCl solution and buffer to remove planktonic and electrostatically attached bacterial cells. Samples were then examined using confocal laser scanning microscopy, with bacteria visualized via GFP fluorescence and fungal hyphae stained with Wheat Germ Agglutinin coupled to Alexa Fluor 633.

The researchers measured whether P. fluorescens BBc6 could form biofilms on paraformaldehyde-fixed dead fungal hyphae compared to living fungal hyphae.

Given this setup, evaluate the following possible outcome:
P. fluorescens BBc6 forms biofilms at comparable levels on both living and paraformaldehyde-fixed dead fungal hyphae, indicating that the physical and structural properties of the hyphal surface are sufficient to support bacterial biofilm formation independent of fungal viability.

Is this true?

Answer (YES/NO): NO